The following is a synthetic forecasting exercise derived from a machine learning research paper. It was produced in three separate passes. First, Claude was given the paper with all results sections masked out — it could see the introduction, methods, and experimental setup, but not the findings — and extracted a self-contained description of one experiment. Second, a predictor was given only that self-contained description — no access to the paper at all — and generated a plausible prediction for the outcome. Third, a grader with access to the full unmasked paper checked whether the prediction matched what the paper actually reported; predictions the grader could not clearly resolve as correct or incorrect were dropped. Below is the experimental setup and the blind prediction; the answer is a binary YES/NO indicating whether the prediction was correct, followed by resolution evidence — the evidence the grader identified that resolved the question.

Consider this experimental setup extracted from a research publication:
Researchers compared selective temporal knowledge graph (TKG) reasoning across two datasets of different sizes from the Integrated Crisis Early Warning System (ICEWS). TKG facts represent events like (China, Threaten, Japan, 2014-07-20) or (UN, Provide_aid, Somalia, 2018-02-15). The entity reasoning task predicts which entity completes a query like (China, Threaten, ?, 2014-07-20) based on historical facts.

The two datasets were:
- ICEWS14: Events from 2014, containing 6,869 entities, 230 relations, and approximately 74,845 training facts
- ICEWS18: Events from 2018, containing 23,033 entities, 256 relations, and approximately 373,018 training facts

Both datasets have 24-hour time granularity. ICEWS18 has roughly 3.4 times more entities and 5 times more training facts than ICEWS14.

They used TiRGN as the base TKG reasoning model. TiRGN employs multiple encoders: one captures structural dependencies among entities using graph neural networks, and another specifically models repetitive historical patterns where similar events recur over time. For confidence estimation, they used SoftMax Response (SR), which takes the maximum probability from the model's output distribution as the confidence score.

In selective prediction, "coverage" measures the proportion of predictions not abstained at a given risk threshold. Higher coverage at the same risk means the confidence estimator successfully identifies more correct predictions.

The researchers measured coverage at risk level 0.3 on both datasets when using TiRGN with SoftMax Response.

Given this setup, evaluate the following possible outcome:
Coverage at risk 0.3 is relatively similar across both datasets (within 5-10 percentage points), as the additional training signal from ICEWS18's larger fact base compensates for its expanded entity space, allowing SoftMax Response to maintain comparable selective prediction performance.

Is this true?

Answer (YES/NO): NO